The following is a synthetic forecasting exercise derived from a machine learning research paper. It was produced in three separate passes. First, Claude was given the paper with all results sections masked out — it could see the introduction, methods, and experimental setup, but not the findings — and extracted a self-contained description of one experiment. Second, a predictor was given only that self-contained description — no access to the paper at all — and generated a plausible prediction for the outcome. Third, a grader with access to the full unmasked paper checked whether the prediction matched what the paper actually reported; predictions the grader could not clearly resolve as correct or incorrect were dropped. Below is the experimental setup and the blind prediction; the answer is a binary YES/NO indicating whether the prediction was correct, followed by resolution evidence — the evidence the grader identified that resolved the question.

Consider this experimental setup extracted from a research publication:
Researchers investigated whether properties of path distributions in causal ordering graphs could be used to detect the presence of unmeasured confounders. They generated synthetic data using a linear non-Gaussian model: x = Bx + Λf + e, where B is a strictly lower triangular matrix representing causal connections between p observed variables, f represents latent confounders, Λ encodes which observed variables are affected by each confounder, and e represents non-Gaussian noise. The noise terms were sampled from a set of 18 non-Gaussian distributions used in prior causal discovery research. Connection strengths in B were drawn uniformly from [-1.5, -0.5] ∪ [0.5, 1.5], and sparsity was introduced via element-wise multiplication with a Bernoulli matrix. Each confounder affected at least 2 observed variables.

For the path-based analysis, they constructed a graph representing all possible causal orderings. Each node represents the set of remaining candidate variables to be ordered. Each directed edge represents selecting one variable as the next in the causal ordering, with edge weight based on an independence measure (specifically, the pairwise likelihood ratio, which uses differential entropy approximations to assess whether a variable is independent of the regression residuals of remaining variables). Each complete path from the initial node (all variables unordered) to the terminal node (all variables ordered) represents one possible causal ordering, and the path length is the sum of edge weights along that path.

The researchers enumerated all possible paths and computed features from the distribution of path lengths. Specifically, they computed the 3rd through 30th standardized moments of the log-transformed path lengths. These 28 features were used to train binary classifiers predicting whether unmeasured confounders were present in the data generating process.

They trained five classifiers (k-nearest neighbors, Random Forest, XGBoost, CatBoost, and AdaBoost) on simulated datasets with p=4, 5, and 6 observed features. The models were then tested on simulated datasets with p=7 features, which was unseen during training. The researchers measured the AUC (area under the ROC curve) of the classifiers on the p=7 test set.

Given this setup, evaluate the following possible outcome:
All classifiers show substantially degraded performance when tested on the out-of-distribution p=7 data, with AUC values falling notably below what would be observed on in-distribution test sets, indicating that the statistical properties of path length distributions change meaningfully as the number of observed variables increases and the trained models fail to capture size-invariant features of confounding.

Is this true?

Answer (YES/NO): NO